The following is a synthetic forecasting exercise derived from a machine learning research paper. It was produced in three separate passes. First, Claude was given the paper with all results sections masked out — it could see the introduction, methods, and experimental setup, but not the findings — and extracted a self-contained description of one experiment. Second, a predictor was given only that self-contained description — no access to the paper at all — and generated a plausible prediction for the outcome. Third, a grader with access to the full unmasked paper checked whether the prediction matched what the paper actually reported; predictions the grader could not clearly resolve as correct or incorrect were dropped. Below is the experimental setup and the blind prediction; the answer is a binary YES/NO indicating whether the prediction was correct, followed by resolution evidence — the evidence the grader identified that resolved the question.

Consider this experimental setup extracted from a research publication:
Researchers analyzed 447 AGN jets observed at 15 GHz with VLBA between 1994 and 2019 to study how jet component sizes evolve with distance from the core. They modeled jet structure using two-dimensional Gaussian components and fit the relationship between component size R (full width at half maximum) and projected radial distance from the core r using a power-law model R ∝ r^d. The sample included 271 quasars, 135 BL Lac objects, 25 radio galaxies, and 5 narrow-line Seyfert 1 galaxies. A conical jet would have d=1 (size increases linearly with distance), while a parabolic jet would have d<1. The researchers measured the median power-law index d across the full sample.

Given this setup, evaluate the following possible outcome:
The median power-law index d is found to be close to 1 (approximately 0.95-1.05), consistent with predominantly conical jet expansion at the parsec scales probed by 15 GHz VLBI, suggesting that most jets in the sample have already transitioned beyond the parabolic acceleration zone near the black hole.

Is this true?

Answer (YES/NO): YES